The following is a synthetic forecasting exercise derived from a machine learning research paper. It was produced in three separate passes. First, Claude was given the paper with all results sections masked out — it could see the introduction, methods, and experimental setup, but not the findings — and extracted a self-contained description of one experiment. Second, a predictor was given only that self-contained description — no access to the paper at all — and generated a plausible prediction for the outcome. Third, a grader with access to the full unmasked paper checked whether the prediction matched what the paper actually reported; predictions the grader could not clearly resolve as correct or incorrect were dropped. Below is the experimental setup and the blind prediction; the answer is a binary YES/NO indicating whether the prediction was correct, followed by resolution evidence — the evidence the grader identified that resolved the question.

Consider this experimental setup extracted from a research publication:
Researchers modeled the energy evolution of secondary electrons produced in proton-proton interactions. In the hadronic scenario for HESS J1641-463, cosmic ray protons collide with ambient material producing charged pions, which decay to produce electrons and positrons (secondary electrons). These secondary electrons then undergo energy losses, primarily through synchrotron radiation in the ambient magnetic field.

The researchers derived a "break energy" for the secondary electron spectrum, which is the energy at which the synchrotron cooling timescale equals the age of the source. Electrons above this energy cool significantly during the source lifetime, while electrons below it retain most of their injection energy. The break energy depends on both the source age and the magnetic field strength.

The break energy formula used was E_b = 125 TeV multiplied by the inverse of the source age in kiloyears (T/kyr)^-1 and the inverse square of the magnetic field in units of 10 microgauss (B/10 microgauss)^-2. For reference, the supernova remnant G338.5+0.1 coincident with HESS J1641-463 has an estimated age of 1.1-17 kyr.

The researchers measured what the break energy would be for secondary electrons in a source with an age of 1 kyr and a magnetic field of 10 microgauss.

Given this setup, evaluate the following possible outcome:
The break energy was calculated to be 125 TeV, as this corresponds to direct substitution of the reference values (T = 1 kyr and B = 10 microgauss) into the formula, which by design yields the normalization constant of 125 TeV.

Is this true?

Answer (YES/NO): YES